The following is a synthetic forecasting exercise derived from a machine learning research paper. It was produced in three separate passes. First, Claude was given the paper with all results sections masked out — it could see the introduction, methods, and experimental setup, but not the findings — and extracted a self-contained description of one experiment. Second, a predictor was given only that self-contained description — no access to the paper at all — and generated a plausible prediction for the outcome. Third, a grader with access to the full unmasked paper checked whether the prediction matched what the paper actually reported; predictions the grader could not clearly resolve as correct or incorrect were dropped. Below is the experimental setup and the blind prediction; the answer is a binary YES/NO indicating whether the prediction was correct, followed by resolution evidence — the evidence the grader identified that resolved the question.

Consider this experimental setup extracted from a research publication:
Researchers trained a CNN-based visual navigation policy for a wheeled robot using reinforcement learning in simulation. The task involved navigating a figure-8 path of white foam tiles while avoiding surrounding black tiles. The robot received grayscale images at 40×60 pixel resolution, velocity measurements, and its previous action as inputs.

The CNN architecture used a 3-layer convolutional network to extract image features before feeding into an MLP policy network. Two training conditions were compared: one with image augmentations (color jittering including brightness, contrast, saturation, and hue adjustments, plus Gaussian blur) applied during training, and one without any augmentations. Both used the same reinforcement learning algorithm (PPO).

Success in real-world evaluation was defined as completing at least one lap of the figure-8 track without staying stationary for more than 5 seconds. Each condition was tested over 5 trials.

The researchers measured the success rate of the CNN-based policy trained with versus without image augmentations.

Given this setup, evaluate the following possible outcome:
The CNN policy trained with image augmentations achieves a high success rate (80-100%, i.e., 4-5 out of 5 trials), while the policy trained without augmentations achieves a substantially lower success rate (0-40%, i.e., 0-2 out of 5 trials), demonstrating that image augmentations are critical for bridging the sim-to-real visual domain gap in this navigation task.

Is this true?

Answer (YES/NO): NO